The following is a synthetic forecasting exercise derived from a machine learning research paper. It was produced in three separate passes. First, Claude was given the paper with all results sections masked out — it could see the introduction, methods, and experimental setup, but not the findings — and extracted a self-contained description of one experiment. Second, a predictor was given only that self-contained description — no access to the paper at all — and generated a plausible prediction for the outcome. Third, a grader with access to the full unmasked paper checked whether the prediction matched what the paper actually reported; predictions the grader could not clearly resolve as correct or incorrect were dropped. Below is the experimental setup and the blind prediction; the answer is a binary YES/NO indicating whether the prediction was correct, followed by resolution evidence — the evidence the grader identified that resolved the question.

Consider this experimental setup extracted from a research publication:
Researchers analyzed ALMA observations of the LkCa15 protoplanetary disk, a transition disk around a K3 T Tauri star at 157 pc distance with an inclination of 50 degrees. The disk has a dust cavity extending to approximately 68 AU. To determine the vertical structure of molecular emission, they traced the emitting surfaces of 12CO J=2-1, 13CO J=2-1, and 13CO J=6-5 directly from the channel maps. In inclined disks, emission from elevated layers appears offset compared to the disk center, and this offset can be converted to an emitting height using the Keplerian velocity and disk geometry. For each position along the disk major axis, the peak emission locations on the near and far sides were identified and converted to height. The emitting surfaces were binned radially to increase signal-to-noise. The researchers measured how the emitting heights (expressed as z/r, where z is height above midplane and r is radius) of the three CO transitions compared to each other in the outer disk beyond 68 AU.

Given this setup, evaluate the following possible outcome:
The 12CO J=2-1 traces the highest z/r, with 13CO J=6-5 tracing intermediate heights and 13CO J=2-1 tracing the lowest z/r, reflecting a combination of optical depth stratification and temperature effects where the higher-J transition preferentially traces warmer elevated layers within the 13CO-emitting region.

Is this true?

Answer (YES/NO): NO